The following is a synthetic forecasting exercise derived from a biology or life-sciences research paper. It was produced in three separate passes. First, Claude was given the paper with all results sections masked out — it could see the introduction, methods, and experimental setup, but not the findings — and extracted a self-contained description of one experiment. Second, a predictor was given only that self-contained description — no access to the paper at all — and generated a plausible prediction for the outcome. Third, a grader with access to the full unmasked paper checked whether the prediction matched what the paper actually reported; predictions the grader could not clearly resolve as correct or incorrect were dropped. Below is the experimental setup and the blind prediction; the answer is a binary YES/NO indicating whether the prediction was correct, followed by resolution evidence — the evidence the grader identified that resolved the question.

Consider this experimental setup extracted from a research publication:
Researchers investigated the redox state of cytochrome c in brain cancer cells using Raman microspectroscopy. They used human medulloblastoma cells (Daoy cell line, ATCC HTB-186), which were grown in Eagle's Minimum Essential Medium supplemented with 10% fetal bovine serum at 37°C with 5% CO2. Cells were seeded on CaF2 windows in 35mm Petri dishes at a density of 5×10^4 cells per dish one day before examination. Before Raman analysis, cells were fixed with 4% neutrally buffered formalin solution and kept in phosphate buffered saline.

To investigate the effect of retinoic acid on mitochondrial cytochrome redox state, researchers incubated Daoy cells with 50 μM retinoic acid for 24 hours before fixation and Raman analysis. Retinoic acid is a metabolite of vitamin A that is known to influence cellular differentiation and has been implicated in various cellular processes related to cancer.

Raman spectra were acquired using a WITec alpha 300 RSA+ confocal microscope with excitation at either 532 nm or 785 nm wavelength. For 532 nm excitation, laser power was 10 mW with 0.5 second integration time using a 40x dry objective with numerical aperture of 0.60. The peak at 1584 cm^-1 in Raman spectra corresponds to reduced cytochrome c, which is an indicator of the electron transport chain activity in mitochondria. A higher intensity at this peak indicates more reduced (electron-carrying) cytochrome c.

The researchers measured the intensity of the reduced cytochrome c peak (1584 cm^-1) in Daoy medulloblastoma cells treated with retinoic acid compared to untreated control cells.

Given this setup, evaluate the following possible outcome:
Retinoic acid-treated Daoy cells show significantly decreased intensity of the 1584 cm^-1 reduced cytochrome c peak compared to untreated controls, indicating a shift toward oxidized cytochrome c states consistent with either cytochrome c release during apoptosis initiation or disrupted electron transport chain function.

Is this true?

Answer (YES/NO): NO